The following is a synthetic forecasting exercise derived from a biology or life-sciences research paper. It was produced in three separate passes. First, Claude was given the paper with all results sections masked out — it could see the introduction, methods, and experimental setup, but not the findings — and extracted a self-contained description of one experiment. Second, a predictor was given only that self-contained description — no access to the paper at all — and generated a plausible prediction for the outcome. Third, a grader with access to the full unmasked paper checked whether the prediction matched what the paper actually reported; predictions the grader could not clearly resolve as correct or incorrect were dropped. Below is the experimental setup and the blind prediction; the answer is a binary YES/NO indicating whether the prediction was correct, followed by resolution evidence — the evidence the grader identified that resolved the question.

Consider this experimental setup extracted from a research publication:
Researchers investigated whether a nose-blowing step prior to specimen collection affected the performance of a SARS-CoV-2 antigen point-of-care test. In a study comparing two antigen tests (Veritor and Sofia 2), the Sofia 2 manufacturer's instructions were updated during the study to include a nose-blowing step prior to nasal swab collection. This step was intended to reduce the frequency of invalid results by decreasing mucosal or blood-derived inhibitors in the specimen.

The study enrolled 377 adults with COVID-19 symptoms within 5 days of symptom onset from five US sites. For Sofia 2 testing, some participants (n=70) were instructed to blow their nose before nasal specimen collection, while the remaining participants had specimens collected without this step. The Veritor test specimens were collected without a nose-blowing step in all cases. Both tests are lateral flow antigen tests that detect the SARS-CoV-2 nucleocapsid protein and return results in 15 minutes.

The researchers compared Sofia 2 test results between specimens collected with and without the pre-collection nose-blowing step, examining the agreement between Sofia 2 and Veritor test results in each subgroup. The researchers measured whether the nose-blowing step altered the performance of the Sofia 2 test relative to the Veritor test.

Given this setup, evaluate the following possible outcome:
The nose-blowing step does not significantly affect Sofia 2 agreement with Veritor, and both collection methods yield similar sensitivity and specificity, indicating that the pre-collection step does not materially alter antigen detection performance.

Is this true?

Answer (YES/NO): YES